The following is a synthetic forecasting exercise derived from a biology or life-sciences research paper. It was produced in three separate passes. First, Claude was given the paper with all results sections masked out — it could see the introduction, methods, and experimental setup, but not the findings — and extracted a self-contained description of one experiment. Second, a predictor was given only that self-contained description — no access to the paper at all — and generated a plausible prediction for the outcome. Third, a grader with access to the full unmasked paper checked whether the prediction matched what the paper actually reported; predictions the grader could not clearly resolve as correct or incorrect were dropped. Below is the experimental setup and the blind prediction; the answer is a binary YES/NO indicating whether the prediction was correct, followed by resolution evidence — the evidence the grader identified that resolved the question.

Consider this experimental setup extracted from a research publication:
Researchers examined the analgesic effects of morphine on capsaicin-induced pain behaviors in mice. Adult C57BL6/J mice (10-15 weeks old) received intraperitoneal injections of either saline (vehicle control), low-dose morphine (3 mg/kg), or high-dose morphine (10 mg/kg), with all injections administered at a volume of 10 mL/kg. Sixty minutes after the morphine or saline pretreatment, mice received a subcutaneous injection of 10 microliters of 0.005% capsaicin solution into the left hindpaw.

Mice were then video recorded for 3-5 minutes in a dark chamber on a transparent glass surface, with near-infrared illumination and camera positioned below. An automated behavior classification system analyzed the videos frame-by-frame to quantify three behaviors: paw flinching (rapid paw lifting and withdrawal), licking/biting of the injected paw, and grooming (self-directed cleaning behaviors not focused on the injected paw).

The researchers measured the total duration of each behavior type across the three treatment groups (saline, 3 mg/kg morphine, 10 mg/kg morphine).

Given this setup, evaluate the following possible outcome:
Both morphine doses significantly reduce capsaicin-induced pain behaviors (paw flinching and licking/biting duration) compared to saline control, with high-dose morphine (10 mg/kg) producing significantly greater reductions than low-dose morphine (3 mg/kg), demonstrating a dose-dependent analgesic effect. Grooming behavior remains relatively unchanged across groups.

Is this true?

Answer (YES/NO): NO